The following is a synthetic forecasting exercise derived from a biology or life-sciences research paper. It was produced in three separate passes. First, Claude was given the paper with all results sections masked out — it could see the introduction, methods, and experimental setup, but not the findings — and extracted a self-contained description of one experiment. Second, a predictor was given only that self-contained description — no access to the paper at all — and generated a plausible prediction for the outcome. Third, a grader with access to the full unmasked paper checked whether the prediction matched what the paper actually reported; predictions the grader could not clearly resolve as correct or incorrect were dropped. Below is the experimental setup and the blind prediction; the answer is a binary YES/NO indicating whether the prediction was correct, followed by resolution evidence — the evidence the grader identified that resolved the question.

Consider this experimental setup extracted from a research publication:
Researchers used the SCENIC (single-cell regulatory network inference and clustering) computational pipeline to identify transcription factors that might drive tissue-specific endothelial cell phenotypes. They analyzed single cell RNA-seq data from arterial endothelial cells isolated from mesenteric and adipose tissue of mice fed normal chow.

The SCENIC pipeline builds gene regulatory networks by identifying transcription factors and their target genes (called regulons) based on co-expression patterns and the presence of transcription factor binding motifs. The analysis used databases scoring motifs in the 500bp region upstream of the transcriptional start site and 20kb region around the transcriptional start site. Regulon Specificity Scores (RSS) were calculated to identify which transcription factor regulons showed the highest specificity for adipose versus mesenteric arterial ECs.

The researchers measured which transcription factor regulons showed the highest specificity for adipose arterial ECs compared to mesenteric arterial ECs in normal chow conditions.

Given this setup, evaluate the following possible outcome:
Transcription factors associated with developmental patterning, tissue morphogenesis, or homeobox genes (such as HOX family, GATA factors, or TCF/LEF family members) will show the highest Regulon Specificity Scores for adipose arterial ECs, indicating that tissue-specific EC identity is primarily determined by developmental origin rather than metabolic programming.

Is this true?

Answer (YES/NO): NO